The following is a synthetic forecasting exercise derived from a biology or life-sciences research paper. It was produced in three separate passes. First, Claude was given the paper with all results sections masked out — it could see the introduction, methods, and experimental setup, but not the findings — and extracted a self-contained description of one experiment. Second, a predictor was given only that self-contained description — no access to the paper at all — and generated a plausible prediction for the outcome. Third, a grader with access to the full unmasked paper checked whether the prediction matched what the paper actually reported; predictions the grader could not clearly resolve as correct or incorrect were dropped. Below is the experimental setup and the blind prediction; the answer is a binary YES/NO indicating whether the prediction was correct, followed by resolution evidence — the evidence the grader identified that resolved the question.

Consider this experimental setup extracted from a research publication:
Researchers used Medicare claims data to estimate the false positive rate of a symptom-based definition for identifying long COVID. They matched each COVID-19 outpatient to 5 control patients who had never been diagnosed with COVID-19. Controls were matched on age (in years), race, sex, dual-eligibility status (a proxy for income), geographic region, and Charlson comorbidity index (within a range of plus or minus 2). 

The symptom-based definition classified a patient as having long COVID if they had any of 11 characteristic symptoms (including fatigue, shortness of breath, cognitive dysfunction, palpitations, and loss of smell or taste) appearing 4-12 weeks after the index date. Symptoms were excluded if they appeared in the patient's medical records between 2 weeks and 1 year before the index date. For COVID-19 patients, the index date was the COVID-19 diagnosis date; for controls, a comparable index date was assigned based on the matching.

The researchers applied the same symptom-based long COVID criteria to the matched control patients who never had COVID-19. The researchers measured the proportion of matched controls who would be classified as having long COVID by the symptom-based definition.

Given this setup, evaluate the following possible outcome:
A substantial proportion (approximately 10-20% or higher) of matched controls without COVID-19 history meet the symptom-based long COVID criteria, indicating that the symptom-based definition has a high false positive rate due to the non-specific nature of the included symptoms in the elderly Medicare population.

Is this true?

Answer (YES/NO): YES